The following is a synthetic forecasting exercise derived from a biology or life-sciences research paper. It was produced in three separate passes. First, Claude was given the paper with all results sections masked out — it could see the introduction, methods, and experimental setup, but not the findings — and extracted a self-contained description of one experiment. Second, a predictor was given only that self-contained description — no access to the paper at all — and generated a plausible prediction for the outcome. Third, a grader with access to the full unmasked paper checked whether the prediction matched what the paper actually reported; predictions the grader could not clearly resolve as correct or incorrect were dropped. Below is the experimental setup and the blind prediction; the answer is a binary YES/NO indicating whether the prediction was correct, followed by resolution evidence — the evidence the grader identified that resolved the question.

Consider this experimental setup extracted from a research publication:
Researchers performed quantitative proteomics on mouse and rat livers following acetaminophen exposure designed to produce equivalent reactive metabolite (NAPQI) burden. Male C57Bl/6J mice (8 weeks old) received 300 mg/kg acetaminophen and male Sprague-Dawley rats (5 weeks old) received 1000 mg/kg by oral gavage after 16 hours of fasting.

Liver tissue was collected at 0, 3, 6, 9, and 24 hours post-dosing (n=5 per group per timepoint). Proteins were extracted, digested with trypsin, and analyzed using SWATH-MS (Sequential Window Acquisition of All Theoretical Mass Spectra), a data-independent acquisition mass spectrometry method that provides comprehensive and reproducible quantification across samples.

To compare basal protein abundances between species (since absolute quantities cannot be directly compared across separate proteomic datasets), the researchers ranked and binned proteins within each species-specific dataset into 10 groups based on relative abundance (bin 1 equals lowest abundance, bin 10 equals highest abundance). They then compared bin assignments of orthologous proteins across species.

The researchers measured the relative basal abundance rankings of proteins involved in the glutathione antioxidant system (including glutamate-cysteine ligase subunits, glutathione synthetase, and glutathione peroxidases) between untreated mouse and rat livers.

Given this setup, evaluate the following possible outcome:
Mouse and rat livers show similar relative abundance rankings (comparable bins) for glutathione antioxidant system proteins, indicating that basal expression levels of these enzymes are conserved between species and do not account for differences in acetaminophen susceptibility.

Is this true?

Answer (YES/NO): NO